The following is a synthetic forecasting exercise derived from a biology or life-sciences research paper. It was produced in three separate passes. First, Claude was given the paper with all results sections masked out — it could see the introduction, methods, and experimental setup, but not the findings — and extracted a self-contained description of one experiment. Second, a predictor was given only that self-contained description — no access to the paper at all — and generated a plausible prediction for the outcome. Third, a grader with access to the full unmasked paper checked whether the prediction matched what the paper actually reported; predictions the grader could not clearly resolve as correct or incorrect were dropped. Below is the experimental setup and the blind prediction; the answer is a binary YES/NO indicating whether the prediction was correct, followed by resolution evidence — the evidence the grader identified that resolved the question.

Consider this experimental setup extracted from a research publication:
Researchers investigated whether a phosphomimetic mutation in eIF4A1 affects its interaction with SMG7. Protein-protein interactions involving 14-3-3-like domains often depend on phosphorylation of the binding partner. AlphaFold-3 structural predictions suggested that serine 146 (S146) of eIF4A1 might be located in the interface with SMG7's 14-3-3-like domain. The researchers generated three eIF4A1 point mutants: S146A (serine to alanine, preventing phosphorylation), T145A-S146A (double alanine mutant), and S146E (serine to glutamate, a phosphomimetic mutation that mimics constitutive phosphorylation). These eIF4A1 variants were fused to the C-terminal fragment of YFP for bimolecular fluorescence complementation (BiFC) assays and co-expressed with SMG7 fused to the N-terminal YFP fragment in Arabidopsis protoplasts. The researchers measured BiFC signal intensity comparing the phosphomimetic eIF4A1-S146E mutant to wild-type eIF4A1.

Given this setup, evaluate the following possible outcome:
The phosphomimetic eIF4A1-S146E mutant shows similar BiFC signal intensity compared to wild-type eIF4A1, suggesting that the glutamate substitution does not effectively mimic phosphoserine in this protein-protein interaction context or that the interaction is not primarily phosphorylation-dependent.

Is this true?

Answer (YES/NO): YES